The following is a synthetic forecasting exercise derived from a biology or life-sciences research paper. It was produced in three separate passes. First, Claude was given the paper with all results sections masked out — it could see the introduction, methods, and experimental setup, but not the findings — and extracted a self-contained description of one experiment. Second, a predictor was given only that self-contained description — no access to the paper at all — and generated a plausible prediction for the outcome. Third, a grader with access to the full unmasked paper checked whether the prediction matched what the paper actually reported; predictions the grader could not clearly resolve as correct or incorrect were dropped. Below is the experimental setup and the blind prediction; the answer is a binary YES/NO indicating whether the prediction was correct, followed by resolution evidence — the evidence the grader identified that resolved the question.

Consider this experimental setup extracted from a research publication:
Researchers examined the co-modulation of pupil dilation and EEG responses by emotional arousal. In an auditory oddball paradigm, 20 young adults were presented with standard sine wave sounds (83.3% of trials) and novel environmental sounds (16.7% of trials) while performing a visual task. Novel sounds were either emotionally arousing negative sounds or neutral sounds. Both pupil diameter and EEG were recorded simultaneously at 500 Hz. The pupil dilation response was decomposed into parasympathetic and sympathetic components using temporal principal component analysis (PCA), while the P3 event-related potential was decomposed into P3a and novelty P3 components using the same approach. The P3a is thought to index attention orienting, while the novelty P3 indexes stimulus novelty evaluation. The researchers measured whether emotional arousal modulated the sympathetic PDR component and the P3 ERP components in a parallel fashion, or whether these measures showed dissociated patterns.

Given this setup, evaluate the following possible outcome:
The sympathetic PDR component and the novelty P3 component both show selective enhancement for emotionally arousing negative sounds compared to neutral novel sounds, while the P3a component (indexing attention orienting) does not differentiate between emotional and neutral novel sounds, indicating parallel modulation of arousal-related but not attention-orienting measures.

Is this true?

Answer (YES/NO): NO